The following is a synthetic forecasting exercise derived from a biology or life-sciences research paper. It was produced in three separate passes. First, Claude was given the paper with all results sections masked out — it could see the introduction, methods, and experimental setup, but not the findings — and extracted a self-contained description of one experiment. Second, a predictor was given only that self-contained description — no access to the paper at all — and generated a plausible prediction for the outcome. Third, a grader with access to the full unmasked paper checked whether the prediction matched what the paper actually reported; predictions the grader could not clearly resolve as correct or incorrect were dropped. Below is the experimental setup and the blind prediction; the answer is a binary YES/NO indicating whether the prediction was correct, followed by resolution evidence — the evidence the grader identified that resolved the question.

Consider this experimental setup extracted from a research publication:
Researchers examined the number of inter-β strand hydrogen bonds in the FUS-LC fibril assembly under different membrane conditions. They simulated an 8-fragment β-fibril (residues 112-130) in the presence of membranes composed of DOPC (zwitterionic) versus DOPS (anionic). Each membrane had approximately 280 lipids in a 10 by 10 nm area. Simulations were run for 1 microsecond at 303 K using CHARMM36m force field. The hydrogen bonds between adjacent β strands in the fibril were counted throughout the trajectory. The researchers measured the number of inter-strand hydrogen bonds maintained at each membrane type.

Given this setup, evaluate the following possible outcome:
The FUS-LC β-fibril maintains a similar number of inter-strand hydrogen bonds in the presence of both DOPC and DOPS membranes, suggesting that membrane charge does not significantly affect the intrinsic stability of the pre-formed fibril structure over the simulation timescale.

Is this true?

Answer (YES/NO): NO